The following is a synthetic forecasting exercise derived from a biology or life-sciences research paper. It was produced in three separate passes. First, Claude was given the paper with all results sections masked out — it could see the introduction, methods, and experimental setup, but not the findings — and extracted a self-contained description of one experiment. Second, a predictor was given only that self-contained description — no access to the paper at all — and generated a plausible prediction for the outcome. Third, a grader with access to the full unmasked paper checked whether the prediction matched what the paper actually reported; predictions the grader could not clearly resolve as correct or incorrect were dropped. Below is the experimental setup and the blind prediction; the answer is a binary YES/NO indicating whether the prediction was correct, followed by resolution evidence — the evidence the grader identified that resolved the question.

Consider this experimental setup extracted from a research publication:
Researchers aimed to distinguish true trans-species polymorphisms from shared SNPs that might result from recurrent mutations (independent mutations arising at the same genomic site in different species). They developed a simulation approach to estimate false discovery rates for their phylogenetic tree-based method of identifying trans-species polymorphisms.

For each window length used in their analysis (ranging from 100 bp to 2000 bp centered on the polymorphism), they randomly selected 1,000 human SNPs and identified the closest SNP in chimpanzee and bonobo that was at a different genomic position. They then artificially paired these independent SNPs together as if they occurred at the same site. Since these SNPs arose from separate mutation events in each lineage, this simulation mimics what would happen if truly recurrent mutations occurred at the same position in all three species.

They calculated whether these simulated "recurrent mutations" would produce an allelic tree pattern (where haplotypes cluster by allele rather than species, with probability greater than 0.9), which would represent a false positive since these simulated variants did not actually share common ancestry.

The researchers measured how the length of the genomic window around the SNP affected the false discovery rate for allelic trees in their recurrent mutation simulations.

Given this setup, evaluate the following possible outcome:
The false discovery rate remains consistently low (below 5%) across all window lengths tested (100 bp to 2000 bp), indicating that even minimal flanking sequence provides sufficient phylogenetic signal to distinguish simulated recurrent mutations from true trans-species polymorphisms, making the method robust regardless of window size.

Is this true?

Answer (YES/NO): NO